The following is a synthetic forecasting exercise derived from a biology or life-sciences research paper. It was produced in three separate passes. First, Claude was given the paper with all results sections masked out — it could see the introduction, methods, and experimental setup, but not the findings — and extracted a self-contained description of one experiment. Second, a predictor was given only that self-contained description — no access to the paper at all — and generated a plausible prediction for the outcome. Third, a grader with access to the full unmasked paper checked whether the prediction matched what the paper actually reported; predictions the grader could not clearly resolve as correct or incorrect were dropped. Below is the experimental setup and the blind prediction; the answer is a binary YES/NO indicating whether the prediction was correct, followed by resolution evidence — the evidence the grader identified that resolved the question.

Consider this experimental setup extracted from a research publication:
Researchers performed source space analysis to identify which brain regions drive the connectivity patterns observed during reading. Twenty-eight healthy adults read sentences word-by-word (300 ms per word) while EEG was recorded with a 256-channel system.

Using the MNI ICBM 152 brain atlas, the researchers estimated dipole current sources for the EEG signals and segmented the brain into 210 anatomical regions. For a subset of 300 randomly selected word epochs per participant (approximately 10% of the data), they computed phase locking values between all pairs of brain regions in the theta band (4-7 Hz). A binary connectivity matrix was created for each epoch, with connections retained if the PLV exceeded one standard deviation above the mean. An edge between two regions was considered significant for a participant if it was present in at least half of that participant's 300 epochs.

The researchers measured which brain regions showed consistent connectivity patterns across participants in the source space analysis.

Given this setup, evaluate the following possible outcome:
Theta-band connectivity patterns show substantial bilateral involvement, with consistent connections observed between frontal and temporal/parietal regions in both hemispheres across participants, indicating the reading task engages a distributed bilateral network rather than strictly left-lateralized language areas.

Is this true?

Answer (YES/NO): NO